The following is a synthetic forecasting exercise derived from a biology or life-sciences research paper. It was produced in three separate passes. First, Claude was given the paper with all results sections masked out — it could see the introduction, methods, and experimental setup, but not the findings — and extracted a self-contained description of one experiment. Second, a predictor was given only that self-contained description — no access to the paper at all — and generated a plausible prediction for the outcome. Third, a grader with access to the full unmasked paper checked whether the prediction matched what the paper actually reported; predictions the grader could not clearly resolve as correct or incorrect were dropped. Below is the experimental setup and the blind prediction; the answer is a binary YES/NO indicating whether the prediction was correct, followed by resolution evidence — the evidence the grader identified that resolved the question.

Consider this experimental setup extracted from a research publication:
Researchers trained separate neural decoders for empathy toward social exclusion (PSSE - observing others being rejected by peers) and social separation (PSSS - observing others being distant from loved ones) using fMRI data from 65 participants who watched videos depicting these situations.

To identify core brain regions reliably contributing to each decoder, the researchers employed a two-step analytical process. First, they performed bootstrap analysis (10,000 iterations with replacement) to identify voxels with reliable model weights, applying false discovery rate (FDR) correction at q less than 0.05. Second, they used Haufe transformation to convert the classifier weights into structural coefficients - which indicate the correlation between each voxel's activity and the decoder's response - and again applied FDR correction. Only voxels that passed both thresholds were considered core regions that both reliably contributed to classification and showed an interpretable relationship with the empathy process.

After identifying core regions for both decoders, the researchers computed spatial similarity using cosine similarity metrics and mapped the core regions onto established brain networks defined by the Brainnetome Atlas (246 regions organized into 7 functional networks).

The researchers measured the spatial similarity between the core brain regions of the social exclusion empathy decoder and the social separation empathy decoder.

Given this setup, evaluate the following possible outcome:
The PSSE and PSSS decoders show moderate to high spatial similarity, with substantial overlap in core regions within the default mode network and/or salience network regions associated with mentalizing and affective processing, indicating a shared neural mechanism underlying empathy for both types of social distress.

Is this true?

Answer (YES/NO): NO